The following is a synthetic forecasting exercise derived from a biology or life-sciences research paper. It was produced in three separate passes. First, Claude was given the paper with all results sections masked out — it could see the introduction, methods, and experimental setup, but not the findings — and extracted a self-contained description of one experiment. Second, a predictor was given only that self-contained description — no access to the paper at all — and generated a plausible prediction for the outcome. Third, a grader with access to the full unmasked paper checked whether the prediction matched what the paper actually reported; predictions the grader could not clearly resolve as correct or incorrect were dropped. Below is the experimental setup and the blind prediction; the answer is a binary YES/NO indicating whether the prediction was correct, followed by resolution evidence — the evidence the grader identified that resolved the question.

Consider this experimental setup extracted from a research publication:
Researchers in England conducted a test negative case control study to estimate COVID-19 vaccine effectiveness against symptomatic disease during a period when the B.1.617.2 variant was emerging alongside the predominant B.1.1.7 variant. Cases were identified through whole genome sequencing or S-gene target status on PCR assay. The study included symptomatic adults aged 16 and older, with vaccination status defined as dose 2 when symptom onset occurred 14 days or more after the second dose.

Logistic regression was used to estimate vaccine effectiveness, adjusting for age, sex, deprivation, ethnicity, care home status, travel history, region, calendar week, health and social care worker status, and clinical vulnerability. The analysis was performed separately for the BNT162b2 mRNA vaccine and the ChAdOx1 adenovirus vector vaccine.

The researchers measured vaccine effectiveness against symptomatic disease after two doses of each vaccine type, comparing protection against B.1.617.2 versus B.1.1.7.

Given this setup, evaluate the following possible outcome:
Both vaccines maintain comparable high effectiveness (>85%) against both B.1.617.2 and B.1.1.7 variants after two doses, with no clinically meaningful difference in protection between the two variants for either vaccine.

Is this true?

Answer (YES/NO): NO